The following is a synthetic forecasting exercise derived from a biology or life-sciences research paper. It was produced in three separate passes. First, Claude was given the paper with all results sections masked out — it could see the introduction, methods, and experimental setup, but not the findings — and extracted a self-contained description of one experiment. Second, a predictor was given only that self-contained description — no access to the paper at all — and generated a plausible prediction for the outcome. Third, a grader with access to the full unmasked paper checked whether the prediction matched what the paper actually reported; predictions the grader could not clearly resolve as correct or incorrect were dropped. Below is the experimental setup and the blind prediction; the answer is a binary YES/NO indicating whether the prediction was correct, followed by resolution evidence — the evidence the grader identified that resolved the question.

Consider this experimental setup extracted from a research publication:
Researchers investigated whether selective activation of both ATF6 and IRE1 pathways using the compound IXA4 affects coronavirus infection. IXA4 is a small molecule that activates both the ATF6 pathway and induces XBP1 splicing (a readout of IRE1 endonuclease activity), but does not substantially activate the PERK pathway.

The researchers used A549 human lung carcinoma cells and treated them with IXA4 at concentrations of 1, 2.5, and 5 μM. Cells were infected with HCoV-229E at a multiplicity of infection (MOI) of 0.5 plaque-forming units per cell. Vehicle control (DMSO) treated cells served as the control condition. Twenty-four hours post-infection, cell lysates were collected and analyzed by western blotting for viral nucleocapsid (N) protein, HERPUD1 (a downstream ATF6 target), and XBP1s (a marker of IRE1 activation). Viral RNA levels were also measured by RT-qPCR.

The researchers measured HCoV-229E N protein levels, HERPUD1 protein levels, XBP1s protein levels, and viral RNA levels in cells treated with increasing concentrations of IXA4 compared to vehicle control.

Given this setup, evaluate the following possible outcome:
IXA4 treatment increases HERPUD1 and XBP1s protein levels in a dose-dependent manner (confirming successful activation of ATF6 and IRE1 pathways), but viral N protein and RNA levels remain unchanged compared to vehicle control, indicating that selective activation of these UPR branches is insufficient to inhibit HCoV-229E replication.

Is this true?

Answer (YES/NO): NO